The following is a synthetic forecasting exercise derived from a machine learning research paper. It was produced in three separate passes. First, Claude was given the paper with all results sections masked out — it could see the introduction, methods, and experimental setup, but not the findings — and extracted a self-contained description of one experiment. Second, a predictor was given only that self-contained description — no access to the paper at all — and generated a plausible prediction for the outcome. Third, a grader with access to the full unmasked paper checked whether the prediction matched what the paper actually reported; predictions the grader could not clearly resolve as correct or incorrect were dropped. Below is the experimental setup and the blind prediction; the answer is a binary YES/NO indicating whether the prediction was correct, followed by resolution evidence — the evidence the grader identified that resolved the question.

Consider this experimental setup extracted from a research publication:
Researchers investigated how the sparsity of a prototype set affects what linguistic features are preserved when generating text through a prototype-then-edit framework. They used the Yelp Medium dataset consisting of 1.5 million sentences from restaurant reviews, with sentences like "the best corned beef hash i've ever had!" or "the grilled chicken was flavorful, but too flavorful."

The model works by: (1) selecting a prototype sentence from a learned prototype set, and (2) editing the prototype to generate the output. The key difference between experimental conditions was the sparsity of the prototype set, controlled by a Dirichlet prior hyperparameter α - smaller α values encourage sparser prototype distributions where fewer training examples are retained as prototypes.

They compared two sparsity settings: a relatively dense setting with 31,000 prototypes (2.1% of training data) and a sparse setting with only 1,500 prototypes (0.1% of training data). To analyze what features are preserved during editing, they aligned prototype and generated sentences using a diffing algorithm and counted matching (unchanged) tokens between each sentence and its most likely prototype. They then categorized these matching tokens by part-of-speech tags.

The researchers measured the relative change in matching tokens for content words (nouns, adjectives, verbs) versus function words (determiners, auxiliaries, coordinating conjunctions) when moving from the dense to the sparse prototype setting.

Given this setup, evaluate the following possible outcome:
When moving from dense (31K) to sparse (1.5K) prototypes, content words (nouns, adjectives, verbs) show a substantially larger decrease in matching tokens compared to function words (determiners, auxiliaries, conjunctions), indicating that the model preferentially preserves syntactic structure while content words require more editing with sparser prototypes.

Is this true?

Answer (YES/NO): YES